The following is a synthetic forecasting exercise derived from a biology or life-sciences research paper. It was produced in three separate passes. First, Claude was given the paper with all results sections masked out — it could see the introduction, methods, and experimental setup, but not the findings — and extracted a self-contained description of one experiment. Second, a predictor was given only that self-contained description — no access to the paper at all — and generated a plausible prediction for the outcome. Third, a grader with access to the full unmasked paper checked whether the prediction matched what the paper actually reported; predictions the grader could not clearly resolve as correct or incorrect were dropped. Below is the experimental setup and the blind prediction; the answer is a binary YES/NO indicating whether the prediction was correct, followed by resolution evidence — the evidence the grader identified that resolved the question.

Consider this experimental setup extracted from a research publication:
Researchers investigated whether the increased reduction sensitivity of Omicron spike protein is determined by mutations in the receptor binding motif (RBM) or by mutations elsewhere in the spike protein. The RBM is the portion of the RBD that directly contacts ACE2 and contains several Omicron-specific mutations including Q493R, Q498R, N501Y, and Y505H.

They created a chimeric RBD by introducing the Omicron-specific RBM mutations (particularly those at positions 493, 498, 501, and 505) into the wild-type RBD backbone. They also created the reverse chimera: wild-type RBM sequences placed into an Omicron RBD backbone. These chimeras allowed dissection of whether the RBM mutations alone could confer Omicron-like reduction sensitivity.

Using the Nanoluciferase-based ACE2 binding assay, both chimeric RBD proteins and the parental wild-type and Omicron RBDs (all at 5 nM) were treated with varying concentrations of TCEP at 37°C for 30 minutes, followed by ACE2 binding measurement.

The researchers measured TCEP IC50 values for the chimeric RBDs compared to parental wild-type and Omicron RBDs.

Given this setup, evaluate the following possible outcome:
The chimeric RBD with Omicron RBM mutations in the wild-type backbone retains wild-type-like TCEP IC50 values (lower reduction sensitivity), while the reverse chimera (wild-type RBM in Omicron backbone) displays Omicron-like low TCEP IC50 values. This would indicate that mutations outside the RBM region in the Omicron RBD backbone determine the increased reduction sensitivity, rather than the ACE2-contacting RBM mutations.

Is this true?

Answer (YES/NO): NO